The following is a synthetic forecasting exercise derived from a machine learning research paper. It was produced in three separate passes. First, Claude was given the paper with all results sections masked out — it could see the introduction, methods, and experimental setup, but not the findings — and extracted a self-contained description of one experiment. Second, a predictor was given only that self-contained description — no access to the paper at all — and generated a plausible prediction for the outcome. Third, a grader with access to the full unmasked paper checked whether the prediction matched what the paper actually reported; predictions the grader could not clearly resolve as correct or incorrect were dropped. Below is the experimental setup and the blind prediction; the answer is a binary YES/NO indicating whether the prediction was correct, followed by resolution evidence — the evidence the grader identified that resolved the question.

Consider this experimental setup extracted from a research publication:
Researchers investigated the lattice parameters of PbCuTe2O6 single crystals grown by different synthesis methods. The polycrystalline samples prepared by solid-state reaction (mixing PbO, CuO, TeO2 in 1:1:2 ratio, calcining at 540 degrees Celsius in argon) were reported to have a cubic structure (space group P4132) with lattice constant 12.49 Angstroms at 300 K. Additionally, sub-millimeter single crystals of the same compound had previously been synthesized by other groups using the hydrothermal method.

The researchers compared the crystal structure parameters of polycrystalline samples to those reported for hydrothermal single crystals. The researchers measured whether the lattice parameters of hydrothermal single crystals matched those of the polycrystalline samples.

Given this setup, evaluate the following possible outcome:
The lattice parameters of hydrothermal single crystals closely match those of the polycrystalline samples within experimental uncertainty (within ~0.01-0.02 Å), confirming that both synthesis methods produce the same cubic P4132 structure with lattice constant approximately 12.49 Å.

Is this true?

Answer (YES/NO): NO